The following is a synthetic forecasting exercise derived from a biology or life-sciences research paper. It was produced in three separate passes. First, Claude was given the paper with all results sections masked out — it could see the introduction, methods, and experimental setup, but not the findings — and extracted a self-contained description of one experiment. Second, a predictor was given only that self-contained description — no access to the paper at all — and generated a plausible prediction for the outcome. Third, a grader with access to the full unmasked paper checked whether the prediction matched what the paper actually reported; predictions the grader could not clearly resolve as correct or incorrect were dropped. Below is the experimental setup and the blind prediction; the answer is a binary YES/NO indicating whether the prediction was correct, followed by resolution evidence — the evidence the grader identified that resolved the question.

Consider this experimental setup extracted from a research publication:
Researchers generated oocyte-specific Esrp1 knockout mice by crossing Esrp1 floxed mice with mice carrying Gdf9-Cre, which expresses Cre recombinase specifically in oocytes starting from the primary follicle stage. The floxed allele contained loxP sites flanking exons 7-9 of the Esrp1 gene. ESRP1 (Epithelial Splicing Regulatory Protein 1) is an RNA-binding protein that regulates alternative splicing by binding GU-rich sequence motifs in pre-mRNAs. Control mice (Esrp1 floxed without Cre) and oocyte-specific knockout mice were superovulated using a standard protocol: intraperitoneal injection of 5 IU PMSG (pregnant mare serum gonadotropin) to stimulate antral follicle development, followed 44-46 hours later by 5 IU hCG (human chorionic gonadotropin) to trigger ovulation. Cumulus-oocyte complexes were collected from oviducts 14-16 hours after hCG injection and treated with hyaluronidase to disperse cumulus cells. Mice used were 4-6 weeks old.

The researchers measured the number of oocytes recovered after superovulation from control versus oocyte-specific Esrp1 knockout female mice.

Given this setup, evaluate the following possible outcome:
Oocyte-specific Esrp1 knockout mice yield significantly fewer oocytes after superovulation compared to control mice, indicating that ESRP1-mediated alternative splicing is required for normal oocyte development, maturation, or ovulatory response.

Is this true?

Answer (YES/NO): YES